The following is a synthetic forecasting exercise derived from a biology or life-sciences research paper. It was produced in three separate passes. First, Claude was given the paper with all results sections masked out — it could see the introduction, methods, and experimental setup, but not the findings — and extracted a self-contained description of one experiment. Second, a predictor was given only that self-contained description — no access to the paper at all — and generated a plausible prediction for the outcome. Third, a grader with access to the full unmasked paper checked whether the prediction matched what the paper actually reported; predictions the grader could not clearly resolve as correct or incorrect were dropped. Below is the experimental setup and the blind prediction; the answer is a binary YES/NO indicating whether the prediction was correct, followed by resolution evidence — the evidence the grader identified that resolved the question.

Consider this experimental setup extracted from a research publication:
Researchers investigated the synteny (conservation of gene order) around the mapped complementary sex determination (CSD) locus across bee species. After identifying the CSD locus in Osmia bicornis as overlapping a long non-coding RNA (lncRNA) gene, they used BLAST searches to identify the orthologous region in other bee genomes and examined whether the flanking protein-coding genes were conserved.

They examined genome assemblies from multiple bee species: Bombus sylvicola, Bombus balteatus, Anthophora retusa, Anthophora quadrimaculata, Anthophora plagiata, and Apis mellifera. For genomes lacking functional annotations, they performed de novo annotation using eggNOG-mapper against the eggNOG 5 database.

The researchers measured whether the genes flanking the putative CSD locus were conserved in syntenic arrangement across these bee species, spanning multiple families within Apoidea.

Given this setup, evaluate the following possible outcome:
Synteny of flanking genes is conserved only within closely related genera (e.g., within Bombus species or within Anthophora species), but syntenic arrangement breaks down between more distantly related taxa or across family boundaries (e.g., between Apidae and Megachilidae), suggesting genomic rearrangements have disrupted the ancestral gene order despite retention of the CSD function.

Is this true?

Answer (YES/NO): NO